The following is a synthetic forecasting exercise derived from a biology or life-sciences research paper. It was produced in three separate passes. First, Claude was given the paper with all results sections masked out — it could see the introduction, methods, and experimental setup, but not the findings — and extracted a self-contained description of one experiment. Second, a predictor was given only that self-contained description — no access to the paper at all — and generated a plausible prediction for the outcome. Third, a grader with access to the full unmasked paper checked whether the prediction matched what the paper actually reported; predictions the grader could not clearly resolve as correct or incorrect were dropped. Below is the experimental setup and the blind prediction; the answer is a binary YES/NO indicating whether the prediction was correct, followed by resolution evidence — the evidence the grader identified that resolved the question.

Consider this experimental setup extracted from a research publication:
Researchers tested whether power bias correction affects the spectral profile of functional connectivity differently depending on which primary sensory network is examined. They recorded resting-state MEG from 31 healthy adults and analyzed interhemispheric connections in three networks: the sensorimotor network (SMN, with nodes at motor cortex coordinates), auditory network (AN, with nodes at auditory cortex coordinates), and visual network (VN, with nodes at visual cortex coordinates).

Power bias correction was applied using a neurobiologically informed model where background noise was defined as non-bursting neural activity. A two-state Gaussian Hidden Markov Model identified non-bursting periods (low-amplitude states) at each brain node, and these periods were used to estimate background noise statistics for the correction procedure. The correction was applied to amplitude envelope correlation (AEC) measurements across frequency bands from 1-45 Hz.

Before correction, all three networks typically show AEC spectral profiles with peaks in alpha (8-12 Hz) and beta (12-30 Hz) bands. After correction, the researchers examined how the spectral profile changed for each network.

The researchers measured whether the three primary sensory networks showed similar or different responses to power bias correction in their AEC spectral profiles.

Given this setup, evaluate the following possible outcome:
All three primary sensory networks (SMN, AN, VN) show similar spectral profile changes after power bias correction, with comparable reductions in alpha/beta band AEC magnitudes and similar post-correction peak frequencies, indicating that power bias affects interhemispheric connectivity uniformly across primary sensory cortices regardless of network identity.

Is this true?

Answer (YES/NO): NO